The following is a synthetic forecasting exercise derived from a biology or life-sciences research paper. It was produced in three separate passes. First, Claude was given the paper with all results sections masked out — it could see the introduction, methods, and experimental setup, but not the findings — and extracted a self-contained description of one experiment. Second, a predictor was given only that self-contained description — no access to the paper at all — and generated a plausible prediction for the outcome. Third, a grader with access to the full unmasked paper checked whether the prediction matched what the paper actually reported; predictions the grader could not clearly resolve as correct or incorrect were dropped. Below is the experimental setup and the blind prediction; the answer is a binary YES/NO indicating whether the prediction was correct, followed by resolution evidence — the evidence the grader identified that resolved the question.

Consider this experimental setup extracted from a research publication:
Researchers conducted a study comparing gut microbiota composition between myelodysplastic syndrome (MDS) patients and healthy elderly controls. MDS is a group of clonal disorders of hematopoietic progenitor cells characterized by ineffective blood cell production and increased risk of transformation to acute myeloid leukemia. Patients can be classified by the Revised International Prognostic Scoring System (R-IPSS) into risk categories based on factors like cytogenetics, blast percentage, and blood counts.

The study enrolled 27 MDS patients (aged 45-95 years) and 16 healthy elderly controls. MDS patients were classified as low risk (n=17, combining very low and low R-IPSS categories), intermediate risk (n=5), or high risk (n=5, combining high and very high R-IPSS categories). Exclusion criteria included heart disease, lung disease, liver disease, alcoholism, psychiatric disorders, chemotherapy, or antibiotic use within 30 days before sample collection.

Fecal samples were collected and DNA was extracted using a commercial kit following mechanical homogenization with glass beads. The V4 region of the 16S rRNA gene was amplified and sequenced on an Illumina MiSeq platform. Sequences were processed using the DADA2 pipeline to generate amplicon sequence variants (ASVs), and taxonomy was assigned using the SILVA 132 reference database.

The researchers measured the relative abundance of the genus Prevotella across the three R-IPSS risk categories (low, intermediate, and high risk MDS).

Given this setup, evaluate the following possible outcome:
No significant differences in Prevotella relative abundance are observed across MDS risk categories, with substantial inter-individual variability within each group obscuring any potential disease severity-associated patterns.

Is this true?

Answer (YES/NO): NO